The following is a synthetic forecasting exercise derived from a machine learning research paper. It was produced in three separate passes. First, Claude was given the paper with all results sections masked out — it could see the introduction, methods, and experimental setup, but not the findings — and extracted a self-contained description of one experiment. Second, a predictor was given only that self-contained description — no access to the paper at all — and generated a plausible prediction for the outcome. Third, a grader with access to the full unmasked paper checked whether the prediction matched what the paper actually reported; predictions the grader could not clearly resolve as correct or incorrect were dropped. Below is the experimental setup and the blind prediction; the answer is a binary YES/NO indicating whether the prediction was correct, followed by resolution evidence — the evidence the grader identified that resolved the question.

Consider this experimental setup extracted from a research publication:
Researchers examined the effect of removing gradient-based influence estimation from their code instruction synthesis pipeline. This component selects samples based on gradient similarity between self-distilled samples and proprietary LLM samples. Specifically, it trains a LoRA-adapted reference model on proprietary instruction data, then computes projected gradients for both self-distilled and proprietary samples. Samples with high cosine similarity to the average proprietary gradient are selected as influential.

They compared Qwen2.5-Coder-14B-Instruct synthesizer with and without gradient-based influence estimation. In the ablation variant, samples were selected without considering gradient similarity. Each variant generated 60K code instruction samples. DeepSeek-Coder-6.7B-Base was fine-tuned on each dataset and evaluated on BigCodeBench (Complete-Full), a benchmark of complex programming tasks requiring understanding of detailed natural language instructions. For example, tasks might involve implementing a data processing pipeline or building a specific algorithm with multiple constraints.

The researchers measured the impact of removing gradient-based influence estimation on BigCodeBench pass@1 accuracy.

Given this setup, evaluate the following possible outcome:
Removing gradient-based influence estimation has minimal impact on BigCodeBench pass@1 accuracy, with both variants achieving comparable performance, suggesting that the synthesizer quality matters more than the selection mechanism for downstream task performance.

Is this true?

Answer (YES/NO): NO